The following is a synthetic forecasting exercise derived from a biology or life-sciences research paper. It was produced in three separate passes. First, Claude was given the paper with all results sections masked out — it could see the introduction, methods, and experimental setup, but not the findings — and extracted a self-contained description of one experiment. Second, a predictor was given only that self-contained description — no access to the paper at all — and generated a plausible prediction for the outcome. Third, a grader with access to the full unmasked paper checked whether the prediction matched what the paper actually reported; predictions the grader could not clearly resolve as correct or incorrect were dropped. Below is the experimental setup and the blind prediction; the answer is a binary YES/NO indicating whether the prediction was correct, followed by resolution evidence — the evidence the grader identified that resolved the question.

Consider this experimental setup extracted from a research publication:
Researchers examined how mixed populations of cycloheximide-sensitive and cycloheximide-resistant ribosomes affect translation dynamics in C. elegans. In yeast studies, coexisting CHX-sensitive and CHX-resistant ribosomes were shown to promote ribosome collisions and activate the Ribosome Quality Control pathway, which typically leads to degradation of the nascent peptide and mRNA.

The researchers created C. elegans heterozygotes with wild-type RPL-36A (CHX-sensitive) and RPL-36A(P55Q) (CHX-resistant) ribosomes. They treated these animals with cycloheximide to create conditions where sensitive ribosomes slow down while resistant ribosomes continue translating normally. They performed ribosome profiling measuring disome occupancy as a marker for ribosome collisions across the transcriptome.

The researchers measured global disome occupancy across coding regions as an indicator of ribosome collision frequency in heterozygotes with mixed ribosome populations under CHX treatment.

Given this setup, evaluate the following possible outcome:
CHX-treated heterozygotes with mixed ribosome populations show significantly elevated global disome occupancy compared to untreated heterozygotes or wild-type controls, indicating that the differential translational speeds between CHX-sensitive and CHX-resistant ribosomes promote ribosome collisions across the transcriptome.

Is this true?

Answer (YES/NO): NO